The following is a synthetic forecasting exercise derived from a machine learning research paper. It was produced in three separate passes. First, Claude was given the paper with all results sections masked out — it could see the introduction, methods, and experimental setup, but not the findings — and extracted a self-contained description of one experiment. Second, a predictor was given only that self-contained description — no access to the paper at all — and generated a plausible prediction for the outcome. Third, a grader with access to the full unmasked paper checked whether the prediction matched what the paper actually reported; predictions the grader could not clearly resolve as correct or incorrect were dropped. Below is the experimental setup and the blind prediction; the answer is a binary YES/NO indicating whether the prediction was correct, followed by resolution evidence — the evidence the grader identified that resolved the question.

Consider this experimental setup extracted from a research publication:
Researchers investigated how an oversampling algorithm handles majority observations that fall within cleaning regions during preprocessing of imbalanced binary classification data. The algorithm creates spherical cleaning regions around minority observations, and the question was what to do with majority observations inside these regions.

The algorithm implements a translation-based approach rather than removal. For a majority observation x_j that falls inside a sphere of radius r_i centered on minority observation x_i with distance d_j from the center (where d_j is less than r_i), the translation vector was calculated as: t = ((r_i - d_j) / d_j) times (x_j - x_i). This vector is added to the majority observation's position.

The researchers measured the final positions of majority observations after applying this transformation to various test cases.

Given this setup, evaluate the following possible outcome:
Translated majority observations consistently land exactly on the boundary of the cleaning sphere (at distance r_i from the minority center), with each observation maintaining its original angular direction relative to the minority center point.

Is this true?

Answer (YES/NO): YES